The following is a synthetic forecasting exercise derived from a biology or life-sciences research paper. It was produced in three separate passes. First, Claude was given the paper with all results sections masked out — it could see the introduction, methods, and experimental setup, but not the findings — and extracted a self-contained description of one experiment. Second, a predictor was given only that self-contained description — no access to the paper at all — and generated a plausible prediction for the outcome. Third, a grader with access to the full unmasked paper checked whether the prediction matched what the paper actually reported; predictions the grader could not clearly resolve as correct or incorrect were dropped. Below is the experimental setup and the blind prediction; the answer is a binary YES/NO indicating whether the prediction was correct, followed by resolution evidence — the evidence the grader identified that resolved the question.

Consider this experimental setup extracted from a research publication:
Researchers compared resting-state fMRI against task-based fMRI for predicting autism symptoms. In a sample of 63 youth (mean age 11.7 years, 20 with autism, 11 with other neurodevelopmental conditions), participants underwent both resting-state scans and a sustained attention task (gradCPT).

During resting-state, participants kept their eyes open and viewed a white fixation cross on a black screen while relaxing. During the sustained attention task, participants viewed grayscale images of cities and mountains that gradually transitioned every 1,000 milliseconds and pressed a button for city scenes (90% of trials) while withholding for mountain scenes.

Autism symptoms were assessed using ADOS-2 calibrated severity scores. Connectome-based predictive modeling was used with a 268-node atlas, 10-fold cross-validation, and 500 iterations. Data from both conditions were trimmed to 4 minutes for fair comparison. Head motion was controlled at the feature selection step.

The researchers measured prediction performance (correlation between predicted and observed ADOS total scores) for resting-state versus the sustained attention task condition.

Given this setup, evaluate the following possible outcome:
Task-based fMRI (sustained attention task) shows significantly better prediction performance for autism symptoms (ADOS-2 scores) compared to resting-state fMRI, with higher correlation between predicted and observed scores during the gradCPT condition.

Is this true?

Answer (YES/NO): YES